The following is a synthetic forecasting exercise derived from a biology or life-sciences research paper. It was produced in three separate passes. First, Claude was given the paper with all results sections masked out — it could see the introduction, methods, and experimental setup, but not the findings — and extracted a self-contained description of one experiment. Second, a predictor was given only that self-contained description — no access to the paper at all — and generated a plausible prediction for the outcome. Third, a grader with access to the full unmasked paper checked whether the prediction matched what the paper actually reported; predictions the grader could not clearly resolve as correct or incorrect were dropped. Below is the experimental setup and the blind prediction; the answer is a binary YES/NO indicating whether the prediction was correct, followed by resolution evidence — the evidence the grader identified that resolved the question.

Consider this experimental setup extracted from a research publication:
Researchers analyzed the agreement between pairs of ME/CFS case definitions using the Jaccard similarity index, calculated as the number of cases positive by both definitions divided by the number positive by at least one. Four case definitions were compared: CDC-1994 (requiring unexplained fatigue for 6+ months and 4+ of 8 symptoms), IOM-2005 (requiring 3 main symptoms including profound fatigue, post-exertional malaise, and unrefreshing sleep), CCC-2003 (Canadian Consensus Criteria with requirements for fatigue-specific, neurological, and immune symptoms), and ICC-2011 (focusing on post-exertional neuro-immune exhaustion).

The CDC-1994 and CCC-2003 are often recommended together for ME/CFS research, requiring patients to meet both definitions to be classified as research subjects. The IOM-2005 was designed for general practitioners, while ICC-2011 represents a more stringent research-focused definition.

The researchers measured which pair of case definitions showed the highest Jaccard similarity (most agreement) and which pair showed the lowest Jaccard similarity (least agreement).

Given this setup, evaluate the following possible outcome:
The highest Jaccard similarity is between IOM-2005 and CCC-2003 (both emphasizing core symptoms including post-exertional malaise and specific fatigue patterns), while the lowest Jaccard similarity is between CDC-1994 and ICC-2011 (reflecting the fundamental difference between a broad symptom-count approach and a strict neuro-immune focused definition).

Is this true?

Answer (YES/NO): NO